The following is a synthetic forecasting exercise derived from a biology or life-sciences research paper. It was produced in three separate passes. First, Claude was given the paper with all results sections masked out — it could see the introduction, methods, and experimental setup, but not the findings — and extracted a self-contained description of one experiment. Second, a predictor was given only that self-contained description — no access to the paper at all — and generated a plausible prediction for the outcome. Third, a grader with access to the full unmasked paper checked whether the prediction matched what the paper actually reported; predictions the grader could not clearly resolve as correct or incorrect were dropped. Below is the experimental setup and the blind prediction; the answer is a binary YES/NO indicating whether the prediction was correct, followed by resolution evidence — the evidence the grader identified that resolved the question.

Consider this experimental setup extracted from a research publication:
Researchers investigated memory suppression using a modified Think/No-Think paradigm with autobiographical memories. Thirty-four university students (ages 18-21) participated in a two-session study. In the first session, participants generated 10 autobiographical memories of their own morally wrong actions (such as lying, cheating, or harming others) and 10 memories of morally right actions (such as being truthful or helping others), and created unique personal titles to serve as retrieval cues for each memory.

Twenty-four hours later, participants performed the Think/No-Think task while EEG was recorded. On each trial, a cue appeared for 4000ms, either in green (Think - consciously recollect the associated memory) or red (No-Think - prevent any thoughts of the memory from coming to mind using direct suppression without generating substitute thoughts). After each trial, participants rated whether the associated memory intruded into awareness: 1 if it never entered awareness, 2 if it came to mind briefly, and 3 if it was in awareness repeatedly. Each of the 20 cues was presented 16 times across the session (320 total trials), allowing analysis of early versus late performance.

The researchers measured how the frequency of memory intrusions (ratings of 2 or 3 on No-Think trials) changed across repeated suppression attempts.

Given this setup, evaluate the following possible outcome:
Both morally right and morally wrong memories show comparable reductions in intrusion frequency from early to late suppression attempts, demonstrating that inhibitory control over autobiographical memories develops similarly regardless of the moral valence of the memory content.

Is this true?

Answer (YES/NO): NO